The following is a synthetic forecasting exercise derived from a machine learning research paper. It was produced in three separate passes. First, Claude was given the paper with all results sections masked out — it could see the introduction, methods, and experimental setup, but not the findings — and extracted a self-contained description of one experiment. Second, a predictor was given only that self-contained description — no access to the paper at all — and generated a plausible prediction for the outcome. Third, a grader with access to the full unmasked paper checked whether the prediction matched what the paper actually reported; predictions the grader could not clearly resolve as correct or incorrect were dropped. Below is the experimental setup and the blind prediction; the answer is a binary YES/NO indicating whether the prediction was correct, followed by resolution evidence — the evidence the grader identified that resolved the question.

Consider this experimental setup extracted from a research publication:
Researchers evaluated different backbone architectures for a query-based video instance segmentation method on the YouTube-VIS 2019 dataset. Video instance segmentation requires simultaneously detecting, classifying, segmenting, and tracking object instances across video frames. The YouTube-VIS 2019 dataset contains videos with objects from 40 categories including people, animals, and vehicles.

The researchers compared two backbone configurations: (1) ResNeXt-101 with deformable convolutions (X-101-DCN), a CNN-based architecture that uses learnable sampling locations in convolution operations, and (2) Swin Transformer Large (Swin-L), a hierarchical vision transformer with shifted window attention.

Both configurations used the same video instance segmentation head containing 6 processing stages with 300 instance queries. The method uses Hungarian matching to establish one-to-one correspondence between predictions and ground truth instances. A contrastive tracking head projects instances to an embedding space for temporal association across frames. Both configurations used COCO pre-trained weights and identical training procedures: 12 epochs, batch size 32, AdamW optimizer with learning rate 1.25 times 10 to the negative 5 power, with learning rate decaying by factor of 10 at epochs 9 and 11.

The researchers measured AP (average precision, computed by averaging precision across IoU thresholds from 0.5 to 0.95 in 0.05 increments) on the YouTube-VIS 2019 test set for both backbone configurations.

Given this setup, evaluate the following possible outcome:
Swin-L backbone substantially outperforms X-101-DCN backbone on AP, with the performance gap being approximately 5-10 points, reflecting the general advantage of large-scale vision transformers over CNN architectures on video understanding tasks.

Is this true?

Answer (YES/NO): NO